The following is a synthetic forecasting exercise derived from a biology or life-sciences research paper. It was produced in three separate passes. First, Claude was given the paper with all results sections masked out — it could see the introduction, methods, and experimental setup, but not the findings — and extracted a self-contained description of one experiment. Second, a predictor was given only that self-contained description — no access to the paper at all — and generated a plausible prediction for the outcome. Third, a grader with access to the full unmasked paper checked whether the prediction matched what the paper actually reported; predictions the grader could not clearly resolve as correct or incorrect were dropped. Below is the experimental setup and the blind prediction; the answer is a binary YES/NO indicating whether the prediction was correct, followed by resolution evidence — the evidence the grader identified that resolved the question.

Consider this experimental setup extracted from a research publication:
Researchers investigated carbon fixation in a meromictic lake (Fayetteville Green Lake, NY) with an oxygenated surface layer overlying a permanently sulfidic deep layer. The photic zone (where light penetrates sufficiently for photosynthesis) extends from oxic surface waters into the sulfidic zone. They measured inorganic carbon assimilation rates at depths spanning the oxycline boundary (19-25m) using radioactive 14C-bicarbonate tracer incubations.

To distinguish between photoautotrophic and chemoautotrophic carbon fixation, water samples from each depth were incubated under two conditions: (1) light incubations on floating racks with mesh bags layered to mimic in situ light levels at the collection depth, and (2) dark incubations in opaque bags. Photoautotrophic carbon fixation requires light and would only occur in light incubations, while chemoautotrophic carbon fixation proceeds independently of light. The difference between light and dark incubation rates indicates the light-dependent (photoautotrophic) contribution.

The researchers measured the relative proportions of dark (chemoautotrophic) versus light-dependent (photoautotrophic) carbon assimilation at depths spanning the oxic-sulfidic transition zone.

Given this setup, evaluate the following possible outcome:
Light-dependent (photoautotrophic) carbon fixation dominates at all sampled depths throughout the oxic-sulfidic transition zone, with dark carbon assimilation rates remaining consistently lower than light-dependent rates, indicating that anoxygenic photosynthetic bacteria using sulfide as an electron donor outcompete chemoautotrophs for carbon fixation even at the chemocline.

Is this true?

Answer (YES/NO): YES